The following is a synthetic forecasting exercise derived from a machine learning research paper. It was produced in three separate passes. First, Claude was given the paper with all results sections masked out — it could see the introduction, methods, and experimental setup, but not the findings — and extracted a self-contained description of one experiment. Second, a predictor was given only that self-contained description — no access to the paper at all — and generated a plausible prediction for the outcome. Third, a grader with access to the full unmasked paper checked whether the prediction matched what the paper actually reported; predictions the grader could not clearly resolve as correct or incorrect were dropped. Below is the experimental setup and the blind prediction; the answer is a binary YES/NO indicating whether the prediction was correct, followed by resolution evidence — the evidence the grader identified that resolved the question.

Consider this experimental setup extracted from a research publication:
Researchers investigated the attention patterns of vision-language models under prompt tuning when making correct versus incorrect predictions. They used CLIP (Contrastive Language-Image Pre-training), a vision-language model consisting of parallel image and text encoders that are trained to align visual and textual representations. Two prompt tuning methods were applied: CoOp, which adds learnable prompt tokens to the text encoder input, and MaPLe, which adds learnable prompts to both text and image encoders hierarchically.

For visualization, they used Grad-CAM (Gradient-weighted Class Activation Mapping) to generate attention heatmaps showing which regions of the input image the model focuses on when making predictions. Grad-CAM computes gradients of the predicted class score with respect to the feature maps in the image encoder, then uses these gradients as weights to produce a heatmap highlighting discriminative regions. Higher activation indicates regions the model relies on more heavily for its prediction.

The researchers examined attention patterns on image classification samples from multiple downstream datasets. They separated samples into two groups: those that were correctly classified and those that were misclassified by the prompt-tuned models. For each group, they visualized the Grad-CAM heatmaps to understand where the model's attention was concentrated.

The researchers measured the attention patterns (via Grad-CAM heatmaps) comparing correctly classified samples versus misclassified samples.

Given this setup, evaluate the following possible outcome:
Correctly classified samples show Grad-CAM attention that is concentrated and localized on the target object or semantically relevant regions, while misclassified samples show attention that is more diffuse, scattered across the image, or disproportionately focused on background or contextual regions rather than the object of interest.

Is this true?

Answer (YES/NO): YES